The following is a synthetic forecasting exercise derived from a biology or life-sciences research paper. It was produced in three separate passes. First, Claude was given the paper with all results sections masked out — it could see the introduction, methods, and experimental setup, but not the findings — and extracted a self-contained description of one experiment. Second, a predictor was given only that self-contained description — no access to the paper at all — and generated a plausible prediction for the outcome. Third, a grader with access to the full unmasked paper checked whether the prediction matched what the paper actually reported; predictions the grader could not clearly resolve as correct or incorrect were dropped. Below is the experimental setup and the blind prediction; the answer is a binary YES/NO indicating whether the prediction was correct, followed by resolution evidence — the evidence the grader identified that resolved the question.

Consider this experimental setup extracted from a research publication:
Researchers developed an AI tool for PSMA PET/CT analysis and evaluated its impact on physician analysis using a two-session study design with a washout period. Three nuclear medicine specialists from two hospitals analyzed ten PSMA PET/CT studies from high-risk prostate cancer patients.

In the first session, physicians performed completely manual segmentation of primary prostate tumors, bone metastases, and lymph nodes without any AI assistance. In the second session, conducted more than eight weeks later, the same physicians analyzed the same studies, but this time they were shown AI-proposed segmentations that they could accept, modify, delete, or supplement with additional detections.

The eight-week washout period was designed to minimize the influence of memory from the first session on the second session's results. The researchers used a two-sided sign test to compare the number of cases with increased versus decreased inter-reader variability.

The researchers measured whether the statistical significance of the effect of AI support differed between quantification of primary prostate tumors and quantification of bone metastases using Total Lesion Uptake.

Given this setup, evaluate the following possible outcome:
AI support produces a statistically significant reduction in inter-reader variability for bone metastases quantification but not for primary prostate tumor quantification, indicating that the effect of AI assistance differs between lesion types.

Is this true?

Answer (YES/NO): NO